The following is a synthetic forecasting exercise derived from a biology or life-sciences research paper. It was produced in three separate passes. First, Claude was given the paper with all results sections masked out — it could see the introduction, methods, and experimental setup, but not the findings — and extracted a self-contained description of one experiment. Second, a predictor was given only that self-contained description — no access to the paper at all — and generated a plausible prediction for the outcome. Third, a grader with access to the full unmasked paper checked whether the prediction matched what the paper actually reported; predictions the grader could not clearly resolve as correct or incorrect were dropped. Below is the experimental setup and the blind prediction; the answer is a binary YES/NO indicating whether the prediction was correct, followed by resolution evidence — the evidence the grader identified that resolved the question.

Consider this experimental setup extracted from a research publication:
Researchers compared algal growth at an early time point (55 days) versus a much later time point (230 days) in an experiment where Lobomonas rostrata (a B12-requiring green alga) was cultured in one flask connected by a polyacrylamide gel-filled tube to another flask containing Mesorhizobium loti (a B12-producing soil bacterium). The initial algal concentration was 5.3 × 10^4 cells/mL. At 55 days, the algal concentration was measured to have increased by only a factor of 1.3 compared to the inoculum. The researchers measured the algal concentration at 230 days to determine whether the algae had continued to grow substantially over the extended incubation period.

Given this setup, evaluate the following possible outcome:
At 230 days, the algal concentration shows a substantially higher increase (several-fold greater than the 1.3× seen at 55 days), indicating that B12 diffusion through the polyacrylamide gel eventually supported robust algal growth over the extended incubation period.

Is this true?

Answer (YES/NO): YES